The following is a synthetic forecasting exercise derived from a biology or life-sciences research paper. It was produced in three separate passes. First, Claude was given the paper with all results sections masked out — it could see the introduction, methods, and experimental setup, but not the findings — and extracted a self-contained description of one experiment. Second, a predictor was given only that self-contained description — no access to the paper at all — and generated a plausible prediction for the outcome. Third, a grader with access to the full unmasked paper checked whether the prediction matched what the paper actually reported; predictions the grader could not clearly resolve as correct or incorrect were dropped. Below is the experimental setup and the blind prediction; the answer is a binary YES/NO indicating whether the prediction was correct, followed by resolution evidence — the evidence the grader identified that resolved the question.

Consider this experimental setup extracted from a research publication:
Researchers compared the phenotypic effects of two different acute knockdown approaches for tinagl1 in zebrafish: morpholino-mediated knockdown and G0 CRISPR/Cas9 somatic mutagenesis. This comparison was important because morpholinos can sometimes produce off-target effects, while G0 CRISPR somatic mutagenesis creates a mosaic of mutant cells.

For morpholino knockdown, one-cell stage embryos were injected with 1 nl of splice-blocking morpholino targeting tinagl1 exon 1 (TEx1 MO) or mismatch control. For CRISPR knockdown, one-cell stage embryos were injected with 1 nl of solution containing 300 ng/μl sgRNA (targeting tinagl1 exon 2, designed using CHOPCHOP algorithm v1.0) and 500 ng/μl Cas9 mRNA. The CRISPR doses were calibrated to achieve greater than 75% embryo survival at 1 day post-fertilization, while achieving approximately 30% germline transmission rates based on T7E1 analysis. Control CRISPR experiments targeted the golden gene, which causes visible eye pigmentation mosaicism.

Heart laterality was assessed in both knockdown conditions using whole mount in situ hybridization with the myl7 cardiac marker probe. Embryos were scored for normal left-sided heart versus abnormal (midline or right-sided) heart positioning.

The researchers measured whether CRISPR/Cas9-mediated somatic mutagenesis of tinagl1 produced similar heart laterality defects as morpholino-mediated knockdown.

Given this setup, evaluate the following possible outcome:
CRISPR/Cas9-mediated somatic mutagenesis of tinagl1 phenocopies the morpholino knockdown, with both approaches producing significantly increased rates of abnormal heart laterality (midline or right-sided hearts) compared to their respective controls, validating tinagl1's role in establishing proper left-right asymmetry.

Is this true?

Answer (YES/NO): NO